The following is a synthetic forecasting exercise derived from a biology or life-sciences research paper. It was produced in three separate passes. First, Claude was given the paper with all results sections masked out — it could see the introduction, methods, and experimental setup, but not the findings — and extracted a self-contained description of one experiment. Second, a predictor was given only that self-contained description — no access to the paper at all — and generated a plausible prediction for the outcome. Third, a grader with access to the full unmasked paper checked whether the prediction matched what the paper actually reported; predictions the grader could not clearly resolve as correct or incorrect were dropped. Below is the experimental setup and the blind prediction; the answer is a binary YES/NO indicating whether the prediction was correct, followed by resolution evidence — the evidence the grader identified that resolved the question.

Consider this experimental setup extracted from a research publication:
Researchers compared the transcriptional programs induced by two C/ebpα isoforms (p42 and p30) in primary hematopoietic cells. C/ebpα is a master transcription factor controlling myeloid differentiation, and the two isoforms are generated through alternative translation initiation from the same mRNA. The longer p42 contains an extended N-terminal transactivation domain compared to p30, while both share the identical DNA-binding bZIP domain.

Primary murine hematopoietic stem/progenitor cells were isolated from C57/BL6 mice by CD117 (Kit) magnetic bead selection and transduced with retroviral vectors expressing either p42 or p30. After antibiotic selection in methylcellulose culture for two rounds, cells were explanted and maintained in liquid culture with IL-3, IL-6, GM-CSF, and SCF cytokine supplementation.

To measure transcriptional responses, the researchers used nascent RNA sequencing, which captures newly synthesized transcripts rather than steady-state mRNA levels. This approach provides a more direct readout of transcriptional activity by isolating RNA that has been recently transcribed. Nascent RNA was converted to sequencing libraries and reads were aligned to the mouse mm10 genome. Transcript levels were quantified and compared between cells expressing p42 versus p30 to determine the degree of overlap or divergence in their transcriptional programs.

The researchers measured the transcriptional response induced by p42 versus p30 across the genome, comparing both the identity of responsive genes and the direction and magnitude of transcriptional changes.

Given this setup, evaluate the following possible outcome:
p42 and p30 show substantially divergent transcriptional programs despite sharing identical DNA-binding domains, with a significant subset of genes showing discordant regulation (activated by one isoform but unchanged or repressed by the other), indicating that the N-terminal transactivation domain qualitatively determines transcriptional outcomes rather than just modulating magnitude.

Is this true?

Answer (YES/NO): NO